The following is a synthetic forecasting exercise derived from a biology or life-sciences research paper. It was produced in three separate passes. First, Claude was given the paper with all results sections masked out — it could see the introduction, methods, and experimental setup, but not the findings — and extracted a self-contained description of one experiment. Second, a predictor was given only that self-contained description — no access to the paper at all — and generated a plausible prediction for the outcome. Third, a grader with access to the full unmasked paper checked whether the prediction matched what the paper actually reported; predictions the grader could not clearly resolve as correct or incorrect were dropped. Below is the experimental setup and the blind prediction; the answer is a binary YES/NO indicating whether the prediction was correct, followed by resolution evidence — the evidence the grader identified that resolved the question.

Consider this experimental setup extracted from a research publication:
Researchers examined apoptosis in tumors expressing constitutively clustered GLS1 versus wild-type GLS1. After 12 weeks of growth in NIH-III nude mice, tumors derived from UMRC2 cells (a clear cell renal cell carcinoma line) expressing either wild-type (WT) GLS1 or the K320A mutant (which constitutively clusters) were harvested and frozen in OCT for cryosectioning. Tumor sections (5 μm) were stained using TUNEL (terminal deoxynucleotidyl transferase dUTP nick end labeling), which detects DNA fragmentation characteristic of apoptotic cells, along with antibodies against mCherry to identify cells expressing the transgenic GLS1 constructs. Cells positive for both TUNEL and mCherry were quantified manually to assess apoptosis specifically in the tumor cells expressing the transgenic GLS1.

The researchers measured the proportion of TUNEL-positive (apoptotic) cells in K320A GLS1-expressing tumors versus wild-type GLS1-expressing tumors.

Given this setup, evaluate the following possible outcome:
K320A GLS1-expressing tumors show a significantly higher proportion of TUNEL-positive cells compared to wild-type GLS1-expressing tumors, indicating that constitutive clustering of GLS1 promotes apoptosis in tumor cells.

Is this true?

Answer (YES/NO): YES